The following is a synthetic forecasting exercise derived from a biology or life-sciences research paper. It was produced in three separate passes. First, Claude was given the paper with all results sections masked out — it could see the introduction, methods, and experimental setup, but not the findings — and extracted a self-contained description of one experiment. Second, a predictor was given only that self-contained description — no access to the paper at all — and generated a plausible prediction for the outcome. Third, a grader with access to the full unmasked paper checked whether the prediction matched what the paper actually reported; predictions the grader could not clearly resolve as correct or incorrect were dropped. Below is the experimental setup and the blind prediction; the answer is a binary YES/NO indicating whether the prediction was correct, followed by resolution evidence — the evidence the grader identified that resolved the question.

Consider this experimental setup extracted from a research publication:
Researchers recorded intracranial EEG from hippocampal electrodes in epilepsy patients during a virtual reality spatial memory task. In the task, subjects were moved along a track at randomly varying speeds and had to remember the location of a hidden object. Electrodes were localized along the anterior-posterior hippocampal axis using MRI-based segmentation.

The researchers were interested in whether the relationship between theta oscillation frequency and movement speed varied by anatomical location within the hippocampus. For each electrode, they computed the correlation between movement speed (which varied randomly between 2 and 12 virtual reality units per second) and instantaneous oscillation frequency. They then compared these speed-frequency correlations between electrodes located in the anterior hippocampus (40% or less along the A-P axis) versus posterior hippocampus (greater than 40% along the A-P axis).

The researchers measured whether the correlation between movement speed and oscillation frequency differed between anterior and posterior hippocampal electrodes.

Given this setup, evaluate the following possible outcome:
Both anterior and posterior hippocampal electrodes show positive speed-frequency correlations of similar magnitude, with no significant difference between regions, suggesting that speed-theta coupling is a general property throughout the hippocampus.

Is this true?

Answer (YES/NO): NO